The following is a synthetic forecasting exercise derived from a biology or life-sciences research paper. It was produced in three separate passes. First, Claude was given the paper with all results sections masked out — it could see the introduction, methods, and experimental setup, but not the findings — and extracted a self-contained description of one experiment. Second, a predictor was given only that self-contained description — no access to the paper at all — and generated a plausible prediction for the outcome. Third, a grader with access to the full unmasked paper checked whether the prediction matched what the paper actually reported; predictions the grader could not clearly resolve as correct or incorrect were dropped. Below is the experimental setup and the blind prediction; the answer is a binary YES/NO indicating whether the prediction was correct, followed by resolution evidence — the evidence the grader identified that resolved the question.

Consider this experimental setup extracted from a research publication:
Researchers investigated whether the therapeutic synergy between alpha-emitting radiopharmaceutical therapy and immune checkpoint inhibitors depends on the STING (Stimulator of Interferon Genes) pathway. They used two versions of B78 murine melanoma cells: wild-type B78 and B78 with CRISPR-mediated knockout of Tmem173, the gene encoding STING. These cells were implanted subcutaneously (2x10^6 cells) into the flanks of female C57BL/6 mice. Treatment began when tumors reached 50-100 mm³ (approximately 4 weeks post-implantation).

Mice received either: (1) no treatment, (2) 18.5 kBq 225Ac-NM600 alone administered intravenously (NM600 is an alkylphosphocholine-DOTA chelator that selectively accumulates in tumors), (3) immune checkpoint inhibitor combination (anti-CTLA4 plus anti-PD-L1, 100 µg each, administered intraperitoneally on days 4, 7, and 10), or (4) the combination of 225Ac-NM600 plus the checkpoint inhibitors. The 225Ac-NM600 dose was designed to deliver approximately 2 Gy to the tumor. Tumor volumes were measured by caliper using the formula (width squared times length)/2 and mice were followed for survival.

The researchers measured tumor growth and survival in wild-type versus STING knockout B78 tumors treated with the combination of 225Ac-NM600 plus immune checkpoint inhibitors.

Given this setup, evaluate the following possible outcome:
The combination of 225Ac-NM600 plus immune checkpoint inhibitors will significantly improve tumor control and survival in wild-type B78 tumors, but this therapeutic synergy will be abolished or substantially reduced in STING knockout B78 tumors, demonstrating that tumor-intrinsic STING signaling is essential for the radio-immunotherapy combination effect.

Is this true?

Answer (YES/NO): YES